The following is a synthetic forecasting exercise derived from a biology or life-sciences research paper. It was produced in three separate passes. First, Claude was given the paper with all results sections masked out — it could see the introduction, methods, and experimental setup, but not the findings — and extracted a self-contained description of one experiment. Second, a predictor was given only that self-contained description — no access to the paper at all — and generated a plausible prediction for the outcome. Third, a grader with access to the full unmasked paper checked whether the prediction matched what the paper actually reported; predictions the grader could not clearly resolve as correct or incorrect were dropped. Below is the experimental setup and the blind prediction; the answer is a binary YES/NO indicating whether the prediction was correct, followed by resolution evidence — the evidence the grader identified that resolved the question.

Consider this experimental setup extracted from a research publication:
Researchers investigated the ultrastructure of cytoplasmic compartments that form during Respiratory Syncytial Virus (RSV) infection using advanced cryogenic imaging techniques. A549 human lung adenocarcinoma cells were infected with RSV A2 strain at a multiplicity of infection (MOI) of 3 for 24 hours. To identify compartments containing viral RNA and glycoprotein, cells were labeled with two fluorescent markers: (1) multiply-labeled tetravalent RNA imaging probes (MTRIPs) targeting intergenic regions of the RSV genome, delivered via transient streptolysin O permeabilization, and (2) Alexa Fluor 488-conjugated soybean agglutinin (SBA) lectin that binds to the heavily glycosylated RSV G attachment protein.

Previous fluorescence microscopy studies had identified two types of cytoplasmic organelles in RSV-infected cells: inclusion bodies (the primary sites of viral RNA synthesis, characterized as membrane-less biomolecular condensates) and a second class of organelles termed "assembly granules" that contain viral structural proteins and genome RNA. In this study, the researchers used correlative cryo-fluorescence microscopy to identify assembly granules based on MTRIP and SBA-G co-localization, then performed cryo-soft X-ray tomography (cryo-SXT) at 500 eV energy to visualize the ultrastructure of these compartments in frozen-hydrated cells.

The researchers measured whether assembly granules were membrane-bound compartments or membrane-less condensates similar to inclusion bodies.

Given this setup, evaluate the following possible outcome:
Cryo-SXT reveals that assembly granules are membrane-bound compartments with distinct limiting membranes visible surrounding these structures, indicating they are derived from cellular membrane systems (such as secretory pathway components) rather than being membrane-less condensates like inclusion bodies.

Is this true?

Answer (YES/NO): YES